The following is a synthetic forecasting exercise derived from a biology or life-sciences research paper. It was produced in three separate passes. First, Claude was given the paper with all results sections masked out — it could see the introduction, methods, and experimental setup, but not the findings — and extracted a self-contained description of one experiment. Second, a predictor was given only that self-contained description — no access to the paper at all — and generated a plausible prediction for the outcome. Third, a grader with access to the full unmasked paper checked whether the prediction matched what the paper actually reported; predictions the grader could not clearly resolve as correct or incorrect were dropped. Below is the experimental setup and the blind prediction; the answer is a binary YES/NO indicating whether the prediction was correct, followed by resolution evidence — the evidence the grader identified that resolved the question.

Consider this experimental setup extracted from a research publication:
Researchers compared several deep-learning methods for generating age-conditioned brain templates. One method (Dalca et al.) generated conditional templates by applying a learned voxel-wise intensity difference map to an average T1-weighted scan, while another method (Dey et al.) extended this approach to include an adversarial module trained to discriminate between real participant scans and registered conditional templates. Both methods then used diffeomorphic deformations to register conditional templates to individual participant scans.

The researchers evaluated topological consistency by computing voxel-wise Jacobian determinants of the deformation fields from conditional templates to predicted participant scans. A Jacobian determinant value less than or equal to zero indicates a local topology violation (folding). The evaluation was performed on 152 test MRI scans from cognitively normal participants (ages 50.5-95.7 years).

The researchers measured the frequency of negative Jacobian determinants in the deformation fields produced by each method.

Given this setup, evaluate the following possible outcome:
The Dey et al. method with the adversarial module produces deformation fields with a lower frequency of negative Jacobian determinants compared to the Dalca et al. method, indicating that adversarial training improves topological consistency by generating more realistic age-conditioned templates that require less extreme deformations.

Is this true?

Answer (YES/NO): NO